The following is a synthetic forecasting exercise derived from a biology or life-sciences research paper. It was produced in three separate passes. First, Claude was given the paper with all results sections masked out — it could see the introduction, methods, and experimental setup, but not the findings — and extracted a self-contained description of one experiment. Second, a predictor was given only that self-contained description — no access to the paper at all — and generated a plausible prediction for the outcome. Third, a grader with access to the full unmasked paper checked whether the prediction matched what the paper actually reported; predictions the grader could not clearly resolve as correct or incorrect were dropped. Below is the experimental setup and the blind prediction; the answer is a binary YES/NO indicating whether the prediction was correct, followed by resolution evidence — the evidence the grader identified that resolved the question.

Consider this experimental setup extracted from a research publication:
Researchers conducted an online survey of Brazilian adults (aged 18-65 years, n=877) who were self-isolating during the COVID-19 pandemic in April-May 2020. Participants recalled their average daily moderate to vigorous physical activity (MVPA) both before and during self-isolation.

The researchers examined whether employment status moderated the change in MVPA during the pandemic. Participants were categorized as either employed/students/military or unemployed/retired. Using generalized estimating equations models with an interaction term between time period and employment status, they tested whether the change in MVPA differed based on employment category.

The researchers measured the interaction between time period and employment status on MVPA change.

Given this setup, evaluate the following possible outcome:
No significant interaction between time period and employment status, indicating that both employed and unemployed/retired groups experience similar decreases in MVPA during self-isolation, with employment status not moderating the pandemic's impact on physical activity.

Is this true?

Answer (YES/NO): NO